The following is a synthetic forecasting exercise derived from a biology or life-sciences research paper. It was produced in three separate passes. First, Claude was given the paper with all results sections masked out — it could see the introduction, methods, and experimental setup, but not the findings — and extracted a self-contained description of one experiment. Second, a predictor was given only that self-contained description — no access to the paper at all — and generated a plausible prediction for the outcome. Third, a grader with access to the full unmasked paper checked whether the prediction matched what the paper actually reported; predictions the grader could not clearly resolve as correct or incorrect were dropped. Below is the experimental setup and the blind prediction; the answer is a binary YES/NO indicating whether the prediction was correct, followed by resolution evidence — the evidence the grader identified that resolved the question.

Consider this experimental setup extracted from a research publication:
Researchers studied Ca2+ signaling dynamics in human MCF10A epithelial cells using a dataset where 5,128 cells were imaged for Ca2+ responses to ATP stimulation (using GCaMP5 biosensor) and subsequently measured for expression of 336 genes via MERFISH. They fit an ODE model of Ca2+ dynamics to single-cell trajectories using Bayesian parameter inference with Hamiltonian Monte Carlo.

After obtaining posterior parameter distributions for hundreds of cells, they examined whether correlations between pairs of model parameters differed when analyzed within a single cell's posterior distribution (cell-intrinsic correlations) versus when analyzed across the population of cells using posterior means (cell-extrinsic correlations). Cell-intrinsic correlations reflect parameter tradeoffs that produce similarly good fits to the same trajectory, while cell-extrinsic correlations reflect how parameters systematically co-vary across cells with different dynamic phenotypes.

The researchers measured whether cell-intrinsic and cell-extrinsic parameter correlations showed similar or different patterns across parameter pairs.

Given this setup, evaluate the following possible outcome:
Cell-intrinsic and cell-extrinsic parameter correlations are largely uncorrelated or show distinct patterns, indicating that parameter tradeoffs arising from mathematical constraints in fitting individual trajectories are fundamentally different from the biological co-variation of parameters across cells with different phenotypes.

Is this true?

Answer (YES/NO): NO